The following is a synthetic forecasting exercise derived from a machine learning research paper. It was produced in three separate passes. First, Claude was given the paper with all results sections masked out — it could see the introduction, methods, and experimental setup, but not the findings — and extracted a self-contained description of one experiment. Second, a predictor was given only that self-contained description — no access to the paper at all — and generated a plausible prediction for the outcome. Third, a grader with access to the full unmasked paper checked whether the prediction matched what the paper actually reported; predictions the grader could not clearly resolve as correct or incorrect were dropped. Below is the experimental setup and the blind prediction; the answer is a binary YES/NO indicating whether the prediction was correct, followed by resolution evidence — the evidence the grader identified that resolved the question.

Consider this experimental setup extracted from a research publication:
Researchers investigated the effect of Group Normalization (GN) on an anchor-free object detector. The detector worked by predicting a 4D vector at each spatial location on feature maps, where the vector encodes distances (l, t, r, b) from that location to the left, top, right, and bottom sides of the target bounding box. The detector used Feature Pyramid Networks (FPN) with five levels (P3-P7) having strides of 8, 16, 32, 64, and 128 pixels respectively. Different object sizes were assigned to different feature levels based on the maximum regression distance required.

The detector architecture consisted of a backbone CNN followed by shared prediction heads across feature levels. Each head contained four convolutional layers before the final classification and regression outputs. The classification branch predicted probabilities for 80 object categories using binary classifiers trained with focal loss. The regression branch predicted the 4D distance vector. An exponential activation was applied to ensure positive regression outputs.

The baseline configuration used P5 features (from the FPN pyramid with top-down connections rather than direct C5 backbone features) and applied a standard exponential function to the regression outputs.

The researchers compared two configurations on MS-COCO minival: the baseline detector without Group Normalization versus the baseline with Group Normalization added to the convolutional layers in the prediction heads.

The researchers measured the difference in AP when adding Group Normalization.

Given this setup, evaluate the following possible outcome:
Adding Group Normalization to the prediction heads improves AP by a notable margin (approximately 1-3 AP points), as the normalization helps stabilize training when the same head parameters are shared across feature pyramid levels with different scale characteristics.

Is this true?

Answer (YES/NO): NO